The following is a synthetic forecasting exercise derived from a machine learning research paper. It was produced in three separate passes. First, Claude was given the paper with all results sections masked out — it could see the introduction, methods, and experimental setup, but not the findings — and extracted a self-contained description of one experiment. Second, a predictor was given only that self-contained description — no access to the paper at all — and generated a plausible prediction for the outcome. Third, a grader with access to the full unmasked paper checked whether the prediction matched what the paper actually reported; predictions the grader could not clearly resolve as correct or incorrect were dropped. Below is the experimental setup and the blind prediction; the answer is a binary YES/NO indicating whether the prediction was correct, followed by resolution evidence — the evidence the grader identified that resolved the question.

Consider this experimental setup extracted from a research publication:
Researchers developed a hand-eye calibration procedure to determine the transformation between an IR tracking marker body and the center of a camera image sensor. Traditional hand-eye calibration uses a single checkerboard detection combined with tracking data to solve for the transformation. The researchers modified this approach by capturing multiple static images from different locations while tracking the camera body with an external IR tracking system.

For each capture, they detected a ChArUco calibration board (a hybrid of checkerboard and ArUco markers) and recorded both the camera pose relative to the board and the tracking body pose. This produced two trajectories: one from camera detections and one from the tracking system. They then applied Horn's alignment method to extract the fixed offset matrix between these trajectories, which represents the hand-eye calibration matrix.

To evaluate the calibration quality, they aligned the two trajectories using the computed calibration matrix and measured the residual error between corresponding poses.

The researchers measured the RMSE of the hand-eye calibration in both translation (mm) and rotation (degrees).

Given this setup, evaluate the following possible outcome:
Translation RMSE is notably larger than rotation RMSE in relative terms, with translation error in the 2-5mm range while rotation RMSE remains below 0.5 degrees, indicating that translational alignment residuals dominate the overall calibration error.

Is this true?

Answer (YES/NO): NO